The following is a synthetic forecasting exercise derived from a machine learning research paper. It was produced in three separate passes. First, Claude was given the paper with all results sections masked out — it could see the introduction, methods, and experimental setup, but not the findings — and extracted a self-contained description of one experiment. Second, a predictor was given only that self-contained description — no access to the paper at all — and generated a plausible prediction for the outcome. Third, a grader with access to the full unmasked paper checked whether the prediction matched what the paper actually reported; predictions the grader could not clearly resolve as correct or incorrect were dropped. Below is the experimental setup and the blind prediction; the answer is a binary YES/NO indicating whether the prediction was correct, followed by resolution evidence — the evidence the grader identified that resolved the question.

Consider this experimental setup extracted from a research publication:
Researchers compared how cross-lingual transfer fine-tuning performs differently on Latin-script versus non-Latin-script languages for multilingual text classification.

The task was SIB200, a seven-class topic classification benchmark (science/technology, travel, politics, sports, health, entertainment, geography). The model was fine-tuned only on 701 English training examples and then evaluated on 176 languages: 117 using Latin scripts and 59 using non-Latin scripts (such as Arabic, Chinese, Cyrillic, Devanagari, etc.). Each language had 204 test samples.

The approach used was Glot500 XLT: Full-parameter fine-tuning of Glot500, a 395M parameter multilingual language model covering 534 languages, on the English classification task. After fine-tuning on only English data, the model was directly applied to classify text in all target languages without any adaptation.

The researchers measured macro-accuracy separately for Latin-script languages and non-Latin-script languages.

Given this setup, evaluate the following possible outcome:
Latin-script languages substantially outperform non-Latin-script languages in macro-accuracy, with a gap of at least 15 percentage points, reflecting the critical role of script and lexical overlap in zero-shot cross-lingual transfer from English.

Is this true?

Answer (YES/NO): NO